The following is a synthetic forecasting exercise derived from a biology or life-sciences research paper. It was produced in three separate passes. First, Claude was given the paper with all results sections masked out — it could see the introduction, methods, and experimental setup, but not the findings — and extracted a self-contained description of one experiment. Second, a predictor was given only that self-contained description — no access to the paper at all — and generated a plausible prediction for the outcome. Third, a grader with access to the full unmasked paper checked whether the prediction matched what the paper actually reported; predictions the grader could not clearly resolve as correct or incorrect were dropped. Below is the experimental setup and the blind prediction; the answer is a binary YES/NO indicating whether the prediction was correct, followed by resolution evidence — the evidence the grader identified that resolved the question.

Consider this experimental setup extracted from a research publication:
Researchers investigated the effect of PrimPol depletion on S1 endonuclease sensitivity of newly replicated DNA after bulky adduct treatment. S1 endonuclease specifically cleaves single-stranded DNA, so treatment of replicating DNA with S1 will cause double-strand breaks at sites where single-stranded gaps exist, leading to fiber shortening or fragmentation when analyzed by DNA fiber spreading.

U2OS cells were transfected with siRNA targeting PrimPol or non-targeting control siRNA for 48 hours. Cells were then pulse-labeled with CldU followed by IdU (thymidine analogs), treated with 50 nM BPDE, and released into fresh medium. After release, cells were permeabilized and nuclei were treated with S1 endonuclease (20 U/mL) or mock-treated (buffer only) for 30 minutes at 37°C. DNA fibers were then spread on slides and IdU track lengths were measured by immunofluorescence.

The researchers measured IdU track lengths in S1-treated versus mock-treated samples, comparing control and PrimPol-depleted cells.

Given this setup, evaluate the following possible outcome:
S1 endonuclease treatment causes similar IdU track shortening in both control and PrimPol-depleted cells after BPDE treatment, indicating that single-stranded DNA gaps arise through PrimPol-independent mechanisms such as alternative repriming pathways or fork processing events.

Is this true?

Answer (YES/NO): NO